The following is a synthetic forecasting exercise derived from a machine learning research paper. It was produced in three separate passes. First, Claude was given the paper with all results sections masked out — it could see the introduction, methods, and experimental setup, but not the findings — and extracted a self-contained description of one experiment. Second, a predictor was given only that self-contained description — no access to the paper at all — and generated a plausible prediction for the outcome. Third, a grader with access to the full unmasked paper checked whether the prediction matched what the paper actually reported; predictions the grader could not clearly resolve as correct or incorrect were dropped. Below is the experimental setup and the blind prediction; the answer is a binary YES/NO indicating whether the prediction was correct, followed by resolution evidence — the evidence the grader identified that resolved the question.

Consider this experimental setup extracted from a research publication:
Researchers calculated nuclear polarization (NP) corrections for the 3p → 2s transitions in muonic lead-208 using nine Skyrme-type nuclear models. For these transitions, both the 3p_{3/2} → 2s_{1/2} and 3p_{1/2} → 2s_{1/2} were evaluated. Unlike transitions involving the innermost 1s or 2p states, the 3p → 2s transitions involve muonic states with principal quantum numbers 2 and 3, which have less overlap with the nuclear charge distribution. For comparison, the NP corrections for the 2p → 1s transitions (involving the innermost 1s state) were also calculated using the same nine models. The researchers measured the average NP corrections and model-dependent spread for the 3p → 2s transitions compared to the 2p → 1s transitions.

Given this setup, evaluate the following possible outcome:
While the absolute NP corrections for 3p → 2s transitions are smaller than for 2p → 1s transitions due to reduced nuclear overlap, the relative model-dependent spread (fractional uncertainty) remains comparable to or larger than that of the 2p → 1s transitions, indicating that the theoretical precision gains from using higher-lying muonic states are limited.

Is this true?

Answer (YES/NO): YES